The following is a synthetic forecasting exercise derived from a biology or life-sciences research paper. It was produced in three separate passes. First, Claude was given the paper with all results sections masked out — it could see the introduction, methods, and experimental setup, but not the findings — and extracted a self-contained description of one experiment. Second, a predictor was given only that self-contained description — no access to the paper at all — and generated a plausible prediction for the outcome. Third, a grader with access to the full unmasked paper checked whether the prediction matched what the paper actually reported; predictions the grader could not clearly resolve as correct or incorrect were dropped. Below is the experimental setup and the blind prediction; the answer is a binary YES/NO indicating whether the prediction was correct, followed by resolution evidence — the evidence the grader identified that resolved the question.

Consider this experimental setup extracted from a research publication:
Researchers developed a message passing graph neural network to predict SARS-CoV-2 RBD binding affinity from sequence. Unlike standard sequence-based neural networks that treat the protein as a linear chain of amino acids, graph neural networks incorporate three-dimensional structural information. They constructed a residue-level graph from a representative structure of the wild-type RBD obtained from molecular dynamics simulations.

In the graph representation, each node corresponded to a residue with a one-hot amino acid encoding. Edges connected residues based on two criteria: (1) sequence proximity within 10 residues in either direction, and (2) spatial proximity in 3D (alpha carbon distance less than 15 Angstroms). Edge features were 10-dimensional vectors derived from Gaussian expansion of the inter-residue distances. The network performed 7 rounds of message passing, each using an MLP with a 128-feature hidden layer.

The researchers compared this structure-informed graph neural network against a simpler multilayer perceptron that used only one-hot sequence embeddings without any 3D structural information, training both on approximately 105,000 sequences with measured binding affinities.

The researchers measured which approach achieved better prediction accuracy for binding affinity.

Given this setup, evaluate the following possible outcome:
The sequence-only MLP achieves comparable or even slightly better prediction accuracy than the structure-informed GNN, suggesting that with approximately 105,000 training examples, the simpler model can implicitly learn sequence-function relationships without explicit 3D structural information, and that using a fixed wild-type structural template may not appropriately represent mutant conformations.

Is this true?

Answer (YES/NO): YES